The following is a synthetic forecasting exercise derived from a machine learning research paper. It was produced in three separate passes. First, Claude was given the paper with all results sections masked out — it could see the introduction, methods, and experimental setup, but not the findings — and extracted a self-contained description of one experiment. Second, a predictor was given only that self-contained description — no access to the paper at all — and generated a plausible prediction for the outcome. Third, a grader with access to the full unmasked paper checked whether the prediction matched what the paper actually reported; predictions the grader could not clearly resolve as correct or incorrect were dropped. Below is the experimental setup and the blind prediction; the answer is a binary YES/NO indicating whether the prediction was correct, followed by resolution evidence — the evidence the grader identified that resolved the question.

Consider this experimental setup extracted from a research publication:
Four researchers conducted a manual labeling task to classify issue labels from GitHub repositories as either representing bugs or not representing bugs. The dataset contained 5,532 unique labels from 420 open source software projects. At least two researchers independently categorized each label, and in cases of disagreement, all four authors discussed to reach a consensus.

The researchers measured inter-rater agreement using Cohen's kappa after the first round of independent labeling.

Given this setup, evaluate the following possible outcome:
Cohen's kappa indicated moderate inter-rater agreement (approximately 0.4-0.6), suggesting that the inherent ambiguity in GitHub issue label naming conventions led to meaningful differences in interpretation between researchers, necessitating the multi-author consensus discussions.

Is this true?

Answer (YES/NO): YES